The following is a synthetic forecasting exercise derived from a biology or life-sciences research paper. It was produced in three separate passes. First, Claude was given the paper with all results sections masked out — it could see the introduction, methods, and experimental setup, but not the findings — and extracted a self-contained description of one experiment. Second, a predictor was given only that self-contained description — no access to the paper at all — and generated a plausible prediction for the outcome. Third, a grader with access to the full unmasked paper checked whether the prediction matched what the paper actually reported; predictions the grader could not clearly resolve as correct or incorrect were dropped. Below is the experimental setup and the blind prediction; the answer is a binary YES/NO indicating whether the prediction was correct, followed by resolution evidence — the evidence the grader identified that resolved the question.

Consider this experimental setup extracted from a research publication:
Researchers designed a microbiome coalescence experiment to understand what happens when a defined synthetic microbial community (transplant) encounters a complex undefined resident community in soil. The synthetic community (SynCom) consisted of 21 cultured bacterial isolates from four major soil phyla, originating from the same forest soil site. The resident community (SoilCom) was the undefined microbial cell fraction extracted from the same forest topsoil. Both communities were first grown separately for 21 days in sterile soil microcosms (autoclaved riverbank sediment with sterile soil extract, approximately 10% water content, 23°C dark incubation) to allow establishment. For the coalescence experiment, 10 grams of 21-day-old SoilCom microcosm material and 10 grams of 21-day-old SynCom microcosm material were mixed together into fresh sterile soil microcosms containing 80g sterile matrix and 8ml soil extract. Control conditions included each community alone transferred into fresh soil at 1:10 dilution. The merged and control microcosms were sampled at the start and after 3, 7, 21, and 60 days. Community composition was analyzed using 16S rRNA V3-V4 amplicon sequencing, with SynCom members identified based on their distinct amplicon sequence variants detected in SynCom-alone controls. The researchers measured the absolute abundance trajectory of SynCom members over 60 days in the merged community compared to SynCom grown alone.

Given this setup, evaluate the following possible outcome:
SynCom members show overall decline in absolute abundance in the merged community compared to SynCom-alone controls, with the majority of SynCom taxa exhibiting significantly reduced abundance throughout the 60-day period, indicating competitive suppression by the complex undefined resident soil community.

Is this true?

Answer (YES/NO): YES